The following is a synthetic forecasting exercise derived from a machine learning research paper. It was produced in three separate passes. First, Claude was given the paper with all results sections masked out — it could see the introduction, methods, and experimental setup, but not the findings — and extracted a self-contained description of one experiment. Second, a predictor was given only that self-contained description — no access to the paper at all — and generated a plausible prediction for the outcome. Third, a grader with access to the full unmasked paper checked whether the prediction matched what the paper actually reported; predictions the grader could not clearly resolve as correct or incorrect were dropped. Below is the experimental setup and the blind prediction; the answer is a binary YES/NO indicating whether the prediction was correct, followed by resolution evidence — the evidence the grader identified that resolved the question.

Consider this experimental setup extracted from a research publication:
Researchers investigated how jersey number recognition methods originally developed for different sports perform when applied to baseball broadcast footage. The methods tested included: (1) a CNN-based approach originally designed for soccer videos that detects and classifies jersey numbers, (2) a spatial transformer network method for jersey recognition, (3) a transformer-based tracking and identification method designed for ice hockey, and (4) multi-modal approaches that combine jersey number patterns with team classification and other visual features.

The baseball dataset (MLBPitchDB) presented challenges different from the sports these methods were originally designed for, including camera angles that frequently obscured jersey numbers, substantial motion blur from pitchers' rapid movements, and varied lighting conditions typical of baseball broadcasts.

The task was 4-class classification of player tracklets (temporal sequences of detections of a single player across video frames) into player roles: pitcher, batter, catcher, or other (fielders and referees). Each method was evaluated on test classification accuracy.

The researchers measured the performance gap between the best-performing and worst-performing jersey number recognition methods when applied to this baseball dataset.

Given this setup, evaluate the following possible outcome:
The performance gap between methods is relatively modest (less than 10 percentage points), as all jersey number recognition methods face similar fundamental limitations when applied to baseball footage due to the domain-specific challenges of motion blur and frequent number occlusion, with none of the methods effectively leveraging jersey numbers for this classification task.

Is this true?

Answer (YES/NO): NO